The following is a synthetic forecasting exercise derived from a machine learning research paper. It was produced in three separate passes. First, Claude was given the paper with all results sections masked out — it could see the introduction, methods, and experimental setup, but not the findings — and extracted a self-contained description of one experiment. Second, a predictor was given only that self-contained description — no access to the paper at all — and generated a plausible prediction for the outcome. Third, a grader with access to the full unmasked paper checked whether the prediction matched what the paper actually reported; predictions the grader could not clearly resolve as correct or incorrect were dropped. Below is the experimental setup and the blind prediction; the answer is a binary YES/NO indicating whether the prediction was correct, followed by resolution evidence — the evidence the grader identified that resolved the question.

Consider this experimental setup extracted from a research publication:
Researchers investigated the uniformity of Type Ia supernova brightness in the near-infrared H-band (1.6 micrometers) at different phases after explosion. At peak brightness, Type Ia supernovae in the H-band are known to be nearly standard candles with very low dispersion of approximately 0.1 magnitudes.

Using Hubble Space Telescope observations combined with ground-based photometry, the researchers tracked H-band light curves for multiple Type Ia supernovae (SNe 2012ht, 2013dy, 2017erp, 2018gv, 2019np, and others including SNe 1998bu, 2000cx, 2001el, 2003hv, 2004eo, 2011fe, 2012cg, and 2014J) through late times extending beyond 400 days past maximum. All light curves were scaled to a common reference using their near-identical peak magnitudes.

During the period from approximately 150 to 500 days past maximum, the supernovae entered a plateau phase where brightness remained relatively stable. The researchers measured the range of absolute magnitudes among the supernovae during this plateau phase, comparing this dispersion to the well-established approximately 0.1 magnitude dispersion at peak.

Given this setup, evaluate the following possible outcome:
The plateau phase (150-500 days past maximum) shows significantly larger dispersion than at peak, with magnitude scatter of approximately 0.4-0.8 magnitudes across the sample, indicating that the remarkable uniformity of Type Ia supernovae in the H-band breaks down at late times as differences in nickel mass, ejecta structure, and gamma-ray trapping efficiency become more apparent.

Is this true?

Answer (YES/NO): NO